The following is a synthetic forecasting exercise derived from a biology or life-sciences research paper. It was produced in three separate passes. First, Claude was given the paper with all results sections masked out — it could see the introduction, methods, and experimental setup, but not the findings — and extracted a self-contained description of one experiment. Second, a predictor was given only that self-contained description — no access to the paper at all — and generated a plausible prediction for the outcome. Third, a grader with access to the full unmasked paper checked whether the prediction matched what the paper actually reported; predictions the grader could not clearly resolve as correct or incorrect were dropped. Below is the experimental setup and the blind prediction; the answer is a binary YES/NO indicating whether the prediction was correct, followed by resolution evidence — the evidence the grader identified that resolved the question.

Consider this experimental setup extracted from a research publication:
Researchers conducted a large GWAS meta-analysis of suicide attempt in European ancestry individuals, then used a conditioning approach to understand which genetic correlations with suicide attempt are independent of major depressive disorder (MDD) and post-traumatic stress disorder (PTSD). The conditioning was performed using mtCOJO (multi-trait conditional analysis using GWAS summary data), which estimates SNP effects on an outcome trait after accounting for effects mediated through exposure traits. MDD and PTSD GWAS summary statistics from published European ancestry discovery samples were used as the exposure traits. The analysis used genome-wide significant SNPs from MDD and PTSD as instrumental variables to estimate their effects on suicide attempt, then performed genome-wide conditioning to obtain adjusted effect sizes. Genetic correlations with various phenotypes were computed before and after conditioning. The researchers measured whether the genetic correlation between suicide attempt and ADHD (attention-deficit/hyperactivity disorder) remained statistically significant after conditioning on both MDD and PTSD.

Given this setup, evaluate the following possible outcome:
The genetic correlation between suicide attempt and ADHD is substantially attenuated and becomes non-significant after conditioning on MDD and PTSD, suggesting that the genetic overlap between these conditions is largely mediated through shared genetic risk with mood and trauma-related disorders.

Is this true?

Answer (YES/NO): NO